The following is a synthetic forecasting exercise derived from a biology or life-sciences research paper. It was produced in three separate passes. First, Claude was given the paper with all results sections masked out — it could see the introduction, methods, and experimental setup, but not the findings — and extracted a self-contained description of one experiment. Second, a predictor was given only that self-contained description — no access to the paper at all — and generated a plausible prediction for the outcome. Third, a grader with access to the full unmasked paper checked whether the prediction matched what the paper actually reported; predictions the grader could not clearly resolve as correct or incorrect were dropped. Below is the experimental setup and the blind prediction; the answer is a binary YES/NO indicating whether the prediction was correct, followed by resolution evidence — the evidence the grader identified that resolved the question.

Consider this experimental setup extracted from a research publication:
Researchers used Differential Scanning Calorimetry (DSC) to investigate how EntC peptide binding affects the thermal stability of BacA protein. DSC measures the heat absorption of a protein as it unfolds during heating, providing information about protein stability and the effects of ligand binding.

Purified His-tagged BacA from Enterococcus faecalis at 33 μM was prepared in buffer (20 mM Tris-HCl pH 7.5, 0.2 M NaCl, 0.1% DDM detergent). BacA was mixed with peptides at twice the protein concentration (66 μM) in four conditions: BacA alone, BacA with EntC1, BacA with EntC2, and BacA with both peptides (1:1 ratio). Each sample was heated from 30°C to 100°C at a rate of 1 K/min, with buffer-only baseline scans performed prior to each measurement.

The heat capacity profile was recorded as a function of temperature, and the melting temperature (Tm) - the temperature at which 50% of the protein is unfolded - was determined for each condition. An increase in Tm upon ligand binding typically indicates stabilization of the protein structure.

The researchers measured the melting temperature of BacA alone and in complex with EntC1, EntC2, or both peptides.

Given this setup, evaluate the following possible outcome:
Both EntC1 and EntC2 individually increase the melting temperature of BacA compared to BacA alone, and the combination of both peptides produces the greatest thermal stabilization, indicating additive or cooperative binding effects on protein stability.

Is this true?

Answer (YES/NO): NO